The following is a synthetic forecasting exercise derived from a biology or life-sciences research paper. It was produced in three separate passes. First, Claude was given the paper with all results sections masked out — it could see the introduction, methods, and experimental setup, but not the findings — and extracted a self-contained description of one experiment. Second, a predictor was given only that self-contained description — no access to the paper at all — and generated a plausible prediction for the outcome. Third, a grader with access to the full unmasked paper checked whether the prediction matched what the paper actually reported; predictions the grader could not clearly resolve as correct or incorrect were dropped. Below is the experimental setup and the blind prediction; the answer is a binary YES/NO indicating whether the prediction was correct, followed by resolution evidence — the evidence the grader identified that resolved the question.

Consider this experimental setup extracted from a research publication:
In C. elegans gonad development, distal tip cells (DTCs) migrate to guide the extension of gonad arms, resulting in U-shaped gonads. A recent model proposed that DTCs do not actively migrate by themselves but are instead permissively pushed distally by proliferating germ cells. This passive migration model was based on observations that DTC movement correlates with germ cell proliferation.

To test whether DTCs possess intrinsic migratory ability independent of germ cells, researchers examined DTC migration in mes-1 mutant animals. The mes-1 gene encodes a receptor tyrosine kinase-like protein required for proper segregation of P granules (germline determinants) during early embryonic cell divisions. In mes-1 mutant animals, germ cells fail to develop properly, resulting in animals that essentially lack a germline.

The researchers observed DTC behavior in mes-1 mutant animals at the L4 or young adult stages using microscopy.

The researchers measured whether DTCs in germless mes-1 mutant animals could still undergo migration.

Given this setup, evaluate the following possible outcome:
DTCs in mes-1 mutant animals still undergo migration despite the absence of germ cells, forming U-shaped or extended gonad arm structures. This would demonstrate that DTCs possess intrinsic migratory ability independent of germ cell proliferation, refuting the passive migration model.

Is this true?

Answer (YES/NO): NO